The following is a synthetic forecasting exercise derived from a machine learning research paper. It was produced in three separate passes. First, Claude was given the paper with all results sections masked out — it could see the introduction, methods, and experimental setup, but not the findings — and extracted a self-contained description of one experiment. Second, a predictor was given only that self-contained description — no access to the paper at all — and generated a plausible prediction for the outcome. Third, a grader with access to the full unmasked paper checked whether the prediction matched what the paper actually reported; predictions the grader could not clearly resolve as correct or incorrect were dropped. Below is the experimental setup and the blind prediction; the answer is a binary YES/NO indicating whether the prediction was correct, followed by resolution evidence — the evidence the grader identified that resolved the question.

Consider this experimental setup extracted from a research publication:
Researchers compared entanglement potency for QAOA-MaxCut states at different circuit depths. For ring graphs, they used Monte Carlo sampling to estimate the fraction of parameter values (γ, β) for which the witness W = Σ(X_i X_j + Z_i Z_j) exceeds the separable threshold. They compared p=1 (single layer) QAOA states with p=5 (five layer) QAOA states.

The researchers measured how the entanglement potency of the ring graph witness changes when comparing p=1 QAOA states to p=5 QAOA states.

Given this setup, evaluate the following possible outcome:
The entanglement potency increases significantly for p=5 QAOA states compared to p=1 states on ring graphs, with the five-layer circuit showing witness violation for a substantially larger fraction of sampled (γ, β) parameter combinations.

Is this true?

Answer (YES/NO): NO